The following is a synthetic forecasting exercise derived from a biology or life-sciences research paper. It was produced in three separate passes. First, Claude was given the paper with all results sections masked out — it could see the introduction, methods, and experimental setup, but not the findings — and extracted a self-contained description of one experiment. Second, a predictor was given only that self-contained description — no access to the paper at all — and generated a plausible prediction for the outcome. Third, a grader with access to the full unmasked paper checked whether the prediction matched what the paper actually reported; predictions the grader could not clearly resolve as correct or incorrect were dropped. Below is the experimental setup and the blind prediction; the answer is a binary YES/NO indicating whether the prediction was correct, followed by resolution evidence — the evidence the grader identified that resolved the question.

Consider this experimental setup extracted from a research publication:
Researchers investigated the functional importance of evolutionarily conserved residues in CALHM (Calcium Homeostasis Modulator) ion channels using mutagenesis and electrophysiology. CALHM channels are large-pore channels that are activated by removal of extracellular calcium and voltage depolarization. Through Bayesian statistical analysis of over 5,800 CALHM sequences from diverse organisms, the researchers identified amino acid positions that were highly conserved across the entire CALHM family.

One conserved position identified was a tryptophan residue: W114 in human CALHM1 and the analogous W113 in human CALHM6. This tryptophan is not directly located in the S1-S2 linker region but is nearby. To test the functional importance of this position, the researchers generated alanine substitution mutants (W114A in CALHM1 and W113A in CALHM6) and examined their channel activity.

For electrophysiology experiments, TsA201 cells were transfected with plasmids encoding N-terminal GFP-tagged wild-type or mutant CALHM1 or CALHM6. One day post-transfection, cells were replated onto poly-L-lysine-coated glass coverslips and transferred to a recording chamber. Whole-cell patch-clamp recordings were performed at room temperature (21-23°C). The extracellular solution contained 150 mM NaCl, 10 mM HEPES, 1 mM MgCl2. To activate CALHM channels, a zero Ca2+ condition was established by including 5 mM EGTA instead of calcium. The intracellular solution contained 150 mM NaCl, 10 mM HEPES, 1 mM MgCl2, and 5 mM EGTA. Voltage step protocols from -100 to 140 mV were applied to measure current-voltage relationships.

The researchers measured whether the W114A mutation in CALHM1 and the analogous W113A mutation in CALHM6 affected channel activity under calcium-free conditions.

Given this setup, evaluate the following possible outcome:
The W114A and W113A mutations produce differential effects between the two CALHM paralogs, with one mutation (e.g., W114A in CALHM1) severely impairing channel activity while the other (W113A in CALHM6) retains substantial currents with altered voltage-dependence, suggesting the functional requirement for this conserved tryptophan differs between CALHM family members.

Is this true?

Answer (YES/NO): NO